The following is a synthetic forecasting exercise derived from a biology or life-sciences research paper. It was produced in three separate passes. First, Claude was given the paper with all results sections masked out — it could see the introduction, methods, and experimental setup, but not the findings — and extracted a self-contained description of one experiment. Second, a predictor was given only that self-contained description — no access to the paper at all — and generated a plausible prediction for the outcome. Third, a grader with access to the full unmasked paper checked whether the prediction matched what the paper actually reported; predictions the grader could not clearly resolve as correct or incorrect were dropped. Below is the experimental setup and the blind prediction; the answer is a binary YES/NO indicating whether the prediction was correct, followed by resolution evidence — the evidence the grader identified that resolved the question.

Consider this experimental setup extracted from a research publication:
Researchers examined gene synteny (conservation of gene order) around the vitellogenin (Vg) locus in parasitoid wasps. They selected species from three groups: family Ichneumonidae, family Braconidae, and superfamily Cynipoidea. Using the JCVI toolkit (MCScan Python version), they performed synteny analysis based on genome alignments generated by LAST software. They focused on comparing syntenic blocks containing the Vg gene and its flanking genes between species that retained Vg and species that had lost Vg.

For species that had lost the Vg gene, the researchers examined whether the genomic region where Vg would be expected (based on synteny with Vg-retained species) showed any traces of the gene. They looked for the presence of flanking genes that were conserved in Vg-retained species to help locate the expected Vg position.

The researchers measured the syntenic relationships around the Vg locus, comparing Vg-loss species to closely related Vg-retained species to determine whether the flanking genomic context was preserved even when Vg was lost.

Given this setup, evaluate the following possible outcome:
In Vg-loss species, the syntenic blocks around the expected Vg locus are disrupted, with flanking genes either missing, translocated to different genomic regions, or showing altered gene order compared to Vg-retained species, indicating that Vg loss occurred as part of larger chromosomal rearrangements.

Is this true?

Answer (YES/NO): YES